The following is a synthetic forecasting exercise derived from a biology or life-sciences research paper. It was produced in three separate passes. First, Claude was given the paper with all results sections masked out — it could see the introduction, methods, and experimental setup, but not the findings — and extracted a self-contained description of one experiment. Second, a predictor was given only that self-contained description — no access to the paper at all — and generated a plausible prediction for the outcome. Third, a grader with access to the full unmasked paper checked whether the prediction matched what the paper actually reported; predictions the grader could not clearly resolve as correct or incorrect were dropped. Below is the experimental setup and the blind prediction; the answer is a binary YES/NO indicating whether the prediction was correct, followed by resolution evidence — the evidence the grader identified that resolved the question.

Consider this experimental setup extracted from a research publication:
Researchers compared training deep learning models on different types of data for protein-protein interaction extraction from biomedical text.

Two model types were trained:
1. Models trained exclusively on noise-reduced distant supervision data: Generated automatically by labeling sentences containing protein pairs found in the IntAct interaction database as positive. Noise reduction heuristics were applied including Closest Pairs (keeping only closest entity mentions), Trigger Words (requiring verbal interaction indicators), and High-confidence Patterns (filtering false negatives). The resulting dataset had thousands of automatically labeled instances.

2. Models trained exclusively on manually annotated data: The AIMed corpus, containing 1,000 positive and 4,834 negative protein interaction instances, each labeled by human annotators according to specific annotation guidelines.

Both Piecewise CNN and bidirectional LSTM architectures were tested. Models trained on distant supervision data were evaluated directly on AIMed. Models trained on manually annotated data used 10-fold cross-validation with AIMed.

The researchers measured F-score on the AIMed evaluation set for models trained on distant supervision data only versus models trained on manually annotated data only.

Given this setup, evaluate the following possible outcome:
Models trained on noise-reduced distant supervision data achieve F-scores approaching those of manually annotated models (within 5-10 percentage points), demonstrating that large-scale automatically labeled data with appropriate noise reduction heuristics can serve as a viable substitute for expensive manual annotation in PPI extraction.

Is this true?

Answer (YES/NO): NO